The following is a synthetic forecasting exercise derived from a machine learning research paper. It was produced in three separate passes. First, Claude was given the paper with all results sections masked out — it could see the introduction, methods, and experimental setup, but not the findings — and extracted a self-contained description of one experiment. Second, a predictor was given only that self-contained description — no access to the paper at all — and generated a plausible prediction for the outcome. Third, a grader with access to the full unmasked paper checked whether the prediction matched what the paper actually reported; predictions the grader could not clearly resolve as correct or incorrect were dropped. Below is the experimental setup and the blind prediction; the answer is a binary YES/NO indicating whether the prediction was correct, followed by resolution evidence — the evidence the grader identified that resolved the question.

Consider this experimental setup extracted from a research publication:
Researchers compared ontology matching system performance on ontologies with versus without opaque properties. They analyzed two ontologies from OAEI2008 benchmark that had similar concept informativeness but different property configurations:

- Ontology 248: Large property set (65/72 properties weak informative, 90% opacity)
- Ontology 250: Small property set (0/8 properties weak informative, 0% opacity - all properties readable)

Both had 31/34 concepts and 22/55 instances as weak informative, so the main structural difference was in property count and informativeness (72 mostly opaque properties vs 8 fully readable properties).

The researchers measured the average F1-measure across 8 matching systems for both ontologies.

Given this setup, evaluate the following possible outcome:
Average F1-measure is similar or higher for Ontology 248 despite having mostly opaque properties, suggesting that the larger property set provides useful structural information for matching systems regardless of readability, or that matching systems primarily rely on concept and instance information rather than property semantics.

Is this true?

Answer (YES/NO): YES